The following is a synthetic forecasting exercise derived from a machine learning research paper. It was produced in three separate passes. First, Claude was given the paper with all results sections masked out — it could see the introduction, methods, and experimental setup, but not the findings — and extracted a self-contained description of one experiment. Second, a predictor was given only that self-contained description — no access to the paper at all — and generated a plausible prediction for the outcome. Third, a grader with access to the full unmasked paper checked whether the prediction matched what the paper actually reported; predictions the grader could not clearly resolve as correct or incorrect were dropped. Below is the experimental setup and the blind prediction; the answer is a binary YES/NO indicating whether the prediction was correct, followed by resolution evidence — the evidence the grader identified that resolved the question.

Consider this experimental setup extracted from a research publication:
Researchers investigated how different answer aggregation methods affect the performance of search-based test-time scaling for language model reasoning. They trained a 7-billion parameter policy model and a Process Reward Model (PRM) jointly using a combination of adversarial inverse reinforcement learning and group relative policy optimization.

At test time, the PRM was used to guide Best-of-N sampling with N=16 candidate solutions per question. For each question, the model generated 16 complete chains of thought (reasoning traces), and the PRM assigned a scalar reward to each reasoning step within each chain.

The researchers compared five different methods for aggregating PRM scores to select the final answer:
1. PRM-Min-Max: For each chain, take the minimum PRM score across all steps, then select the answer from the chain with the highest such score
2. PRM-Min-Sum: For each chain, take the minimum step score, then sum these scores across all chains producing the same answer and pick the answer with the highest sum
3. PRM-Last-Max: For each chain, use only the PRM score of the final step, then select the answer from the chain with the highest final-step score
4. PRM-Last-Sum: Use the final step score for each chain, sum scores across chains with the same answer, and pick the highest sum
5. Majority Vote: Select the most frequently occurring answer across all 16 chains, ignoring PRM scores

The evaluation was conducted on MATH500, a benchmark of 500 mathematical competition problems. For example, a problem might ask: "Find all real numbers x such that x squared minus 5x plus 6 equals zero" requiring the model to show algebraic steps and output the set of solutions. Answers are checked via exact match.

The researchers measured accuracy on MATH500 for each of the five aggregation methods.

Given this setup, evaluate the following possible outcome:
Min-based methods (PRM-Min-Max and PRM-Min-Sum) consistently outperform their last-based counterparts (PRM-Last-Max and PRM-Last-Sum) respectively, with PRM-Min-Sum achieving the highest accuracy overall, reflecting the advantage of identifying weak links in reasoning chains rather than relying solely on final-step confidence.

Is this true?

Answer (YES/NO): NO